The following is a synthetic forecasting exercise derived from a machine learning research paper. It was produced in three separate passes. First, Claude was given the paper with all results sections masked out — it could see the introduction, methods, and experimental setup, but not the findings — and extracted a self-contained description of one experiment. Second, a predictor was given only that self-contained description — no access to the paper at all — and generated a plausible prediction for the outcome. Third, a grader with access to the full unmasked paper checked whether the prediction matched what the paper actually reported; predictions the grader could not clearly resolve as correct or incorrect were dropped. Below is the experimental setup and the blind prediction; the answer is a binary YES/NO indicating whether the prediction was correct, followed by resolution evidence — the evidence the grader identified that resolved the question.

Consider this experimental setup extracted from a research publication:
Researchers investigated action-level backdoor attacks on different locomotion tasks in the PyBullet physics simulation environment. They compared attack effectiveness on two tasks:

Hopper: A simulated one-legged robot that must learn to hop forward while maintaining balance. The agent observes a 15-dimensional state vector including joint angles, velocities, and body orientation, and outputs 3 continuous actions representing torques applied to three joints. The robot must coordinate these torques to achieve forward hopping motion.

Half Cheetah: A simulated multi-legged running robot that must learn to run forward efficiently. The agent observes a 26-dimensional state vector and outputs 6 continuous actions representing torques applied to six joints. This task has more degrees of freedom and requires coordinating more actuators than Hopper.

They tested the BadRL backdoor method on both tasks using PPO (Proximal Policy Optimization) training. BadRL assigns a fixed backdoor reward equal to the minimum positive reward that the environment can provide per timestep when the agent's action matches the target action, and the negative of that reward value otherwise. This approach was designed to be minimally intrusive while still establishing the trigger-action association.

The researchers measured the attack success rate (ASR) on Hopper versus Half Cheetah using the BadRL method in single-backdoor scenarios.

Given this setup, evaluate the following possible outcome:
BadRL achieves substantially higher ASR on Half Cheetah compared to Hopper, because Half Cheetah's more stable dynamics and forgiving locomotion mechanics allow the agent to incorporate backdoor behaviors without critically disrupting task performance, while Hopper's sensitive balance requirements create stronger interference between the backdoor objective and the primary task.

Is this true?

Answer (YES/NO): NO